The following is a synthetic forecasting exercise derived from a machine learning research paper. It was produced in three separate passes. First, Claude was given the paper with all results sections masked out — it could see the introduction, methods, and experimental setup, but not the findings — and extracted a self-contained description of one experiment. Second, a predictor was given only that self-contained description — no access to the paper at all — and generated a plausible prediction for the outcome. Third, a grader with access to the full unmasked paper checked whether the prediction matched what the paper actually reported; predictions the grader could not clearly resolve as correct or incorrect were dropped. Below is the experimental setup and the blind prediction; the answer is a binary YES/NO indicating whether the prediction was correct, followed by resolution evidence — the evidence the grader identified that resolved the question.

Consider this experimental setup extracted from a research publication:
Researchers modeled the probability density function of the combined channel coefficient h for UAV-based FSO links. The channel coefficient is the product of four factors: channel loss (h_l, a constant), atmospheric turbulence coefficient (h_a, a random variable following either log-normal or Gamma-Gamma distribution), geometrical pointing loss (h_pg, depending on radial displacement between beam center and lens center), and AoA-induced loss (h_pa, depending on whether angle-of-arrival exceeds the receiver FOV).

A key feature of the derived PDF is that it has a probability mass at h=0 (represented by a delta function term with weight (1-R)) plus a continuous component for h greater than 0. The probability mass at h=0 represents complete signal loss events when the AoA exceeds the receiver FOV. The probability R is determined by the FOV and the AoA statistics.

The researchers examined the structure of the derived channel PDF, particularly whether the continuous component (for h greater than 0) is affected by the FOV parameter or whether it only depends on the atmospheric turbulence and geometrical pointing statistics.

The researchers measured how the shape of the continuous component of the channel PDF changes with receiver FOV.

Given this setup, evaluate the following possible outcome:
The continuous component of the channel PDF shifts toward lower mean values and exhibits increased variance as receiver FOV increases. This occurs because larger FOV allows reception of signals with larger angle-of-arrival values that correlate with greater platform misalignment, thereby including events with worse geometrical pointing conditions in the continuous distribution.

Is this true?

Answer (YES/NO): NO